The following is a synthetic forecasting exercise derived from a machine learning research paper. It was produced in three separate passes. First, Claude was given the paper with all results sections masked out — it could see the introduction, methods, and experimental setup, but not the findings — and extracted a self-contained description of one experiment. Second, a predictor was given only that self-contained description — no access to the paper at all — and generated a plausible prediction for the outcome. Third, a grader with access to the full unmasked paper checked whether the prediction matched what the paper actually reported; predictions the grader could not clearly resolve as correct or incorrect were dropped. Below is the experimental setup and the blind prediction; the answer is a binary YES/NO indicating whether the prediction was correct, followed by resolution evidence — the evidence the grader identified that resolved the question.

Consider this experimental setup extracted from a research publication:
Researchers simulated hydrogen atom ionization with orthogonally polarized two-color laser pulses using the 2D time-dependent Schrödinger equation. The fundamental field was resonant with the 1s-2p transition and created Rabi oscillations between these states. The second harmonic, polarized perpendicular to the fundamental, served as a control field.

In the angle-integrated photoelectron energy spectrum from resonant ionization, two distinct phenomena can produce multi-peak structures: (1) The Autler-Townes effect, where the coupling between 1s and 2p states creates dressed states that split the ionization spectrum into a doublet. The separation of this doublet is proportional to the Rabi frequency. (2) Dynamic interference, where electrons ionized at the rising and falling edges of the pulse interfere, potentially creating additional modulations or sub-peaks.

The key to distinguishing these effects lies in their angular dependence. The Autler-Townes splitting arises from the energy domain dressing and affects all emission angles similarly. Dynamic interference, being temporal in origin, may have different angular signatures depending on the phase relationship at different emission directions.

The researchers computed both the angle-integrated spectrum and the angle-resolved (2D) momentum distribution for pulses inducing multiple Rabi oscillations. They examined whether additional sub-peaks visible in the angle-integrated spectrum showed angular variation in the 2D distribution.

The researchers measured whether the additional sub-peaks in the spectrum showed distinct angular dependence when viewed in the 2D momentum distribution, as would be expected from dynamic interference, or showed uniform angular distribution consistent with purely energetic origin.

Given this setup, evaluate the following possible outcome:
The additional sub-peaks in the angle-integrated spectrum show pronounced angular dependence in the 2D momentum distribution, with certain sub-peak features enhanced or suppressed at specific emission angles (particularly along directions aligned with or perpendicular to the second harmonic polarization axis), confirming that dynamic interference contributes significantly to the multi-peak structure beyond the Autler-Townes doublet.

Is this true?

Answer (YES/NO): NO